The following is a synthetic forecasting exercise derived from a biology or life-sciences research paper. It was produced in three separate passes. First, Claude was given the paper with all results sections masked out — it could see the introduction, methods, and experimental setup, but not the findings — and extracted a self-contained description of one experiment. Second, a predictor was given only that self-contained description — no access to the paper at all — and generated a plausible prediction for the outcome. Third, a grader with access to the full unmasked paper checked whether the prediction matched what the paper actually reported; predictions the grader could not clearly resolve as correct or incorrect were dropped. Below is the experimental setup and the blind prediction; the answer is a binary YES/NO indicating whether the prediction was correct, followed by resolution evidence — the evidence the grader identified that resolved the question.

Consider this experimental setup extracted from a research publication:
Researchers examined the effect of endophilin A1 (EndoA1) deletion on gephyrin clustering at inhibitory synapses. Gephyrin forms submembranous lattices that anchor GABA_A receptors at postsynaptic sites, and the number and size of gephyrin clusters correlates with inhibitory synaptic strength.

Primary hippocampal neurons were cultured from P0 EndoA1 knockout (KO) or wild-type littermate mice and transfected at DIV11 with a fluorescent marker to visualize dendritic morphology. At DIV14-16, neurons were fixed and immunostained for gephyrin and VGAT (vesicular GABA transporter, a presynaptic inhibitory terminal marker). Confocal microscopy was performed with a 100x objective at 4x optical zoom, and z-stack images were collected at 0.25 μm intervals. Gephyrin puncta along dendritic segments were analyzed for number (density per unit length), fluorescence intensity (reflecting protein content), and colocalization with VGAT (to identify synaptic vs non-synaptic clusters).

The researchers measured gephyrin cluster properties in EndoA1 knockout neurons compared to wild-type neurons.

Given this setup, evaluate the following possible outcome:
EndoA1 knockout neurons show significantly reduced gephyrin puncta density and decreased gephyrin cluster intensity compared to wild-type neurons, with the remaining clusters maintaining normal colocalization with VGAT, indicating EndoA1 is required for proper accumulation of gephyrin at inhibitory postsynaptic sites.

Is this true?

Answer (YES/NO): NO